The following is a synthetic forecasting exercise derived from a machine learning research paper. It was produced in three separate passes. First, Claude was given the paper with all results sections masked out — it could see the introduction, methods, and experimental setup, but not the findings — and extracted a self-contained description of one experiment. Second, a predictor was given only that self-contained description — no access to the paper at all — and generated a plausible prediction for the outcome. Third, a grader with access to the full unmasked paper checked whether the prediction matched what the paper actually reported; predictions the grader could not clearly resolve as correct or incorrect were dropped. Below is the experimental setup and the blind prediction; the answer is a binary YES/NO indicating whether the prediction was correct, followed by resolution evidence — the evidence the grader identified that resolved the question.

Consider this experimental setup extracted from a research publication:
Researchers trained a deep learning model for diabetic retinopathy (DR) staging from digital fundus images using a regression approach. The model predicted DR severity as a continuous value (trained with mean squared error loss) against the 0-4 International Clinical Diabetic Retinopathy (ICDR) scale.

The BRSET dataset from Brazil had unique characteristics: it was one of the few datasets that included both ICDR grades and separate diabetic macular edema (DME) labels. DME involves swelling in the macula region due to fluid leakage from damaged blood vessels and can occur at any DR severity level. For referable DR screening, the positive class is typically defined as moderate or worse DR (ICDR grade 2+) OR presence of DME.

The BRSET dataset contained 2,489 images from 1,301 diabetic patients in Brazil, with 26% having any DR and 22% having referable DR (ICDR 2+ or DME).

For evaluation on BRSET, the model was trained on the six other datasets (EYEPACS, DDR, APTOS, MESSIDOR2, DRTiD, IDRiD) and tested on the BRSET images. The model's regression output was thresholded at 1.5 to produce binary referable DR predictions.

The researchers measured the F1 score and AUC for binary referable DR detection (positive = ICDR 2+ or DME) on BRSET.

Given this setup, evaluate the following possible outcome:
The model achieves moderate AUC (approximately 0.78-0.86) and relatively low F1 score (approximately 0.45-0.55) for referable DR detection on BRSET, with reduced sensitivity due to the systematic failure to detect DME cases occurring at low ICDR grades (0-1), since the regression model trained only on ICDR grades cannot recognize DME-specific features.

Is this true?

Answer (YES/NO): NO